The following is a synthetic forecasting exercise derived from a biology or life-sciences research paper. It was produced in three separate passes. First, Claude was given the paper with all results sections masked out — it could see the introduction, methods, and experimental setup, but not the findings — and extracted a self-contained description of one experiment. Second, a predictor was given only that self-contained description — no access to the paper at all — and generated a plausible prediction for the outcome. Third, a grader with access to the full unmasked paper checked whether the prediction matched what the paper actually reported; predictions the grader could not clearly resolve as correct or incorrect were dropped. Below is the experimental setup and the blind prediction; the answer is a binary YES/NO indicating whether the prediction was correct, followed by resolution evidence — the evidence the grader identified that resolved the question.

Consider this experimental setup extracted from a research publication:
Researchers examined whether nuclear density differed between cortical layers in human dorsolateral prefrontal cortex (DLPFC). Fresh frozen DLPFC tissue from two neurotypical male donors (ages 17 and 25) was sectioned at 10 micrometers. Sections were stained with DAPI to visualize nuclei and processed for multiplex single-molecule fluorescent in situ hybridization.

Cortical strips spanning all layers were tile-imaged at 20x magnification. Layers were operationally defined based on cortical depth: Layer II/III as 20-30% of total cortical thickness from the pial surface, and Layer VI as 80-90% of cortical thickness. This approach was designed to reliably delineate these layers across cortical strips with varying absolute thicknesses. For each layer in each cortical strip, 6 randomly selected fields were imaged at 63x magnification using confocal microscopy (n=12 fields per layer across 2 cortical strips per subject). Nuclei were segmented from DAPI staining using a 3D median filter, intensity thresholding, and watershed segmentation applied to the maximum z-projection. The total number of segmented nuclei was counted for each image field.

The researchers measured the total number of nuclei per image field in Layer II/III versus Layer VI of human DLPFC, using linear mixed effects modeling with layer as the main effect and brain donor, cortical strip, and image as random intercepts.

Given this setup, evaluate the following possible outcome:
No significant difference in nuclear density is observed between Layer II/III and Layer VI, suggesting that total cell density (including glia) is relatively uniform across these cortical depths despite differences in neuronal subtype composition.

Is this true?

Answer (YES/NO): YES